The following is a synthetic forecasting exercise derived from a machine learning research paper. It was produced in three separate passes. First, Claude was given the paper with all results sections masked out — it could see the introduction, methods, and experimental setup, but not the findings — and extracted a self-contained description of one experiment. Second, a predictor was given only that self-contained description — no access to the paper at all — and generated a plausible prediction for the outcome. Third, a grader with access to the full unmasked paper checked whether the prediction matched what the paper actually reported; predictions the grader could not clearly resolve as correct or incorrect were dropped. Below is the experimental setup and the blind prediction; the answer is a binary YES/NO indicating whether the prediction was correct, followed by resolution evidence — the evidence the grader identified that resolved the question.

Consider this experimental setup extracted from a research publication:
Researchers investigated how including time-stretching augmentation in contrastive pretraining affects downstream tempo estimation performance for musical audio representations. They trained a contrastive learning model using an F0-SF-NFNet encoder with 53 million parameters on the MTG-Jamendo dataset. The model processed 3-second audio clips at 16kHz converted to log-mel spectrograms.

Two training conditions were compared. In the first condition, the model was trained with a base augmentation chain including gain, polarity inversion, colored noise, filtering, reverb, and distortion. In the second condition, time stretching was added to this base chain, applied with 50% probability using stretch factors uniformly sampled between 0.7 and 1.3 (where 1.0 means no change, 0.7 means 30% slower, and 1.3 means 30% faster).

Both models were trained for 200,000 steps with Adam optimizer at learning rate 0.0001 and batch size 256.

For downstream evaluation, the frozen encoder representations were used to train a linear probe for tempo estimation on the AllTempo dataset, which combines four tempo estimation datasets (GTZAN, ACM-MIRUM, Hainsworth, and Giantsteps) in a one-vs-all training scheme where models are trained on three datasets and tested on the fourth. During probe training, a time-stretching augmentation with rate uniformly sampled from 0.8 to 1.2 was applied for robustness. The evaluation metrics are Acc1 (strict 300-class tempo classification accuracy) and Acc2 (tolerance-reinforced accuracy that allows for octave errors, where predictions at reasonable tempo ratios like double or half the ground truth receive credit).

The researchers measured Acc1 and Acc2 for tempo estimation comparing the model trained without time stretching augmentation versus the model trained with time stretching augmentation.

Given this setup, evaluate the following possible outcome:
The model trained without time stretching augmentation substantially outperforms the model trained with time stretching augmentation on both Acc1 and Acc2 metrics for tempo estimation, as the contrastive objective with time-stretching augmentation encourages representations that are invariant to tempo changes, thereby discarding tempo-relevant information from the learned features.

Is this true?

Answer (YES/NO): YES